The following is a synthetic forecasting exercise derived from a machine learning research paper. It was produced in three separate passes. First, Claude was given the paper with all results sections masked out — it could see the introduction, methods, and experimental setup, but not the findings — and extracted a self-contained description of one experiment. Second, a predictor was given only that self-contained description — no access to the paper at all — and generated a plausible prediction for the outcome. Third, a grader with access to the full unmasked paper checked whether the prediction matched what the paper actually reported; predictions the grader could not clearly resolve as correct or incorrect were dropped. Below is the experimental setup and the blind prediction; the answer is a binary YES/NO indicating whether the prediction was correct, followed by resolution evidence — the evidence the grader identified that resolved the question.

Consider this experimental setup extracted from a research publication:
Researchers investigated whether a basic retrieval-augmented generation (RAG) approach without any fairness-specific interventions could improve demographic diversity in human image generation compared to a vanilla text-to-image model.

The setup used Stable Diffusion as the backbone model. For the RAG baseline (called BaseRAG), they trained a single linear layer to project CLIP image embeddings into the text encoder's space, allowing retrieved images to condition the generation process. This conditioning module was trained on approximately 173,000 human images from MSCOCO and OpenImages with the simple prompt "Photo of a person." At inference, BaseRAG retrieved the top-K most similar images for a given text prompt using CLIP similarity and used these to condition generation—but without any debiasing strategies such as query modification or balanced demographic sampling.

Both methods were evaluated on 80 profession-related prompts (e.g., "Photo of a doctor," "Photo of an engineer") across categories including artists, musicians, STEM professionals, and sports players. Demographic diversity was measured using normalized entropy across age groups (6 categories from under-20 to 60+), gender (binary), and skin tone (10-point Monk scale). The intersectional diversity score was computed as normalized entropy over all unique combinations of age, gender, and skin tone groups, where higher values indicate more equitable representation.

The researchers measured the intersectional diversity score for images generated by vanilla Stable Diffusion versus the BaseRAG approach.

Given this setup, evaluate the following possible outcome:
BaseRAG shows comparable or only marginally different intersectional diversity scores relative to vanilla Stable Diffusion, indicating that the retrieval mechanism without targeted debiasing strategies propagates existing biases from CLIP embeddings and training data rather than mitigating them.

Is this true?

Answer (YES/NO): NO